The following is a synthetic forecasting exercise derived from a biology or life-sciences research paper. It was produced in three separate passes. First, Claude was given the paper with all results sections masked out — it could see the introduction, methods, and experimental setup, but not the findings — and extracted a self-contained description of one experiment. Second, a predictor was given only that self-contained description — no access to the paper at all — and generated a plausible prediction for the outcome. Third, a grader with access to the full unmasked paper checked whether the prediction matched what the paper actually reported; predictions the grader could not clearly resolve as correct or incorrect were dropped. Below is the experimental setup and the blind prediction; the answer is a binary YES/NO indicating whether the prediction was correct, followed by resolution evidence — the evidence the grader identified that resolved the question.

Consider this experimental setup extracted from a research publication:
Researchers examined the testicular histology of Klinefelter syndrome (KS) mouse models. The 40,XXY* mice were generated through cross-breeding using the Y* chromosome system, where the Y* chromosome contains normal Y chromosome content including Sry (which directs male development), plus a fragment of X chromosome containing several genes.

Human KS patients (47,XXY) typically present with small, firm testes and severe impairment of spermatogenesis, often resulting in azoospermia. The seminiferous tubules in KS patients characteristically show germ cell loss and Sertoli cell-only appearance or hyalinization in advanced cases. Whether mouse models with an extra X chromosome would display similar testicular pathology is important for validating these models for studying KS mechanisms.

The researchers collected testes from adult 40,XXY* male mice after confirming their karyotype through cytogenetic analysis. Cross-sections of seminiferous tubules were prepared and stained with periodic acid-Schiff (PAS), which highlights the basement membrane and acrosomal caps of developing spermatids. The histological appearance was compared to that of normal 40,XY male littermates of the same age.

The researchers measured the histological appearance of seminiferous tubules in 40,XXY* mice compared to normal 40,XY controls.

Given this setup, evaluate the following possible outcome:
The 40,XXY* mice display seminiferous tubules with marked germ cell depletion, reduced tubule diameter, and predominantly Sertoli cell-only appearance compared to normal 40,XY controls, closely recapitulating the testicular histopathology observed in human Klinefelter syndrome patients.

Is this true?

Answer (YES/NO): YES